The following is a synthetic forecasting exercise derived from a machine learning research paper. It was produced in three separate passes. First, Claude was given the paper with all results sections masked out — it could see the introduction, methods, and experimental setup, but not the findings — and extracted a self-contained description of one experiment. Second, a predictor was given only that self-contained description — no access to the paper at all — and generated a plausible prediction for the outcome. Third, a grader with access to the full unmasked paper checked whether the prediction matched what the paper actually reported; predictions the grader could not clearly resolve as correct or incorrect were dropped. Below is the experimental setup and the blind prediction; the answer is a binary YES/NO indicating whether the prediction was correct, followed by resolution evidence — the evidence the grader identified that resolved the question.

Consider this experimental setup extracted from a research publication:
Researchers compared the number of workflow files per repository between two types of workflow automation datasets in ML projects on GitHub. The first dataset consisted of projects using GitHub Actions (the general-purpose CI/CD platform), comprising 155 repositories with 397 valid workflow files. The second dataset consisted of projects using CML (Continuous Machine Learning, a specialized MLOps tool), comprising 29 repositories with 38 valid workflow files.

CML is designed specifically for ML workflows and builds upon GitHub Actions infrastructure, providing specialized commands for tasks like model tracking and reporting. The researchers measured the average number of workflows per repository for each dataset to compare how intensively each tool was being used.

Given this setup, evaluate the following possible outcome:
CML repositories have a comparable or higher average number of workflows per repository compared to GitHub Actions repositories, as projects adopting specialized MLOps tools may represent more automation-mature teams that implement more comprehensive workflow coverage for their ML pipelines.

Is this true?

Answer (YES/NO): NO